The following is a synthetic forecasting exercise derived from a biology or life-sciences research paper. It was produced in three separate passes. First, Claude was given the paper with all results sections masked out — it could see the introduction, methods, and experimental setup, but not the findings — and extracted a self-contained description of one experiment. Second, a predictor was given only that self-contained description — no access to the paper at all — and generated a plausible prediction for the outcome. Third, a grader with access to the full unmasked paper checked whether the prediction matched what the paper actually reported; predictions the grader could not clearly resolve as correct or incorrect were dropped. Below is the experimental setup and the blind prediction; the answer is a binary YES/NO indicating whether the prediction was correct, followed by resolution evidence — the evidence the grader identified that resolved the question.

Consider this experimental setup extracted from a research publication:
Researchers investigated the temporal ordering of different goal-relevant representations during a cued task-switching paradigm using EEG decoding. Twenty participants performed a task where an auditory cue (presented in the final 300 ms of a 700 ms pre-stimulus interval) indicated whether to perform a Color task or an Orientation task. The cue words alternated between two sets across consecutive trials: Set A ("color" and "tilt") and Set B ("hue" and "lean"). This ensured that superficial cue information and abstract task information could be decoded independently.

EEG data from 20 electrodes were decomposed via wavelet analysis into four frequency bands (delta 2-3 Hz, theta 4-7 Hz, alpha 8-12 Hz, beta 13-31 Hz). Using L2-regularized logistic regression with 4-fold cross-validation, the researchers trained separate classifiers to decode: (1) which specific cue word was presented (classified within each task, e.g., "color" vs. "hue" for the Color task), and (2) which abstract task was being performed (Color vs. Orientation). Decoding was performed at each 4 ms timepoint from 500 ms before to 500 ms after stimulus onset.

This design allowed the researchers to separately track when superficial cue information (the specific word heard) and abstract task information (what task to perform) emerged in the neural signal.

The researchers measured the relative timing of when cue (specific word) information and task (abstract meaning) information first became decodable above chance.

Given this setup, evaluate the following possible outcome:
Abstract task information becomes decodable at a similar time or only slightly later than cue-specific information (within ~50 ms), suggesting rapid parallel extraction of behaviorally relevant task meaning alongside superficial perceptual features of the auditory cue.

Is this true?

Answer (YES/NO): YES